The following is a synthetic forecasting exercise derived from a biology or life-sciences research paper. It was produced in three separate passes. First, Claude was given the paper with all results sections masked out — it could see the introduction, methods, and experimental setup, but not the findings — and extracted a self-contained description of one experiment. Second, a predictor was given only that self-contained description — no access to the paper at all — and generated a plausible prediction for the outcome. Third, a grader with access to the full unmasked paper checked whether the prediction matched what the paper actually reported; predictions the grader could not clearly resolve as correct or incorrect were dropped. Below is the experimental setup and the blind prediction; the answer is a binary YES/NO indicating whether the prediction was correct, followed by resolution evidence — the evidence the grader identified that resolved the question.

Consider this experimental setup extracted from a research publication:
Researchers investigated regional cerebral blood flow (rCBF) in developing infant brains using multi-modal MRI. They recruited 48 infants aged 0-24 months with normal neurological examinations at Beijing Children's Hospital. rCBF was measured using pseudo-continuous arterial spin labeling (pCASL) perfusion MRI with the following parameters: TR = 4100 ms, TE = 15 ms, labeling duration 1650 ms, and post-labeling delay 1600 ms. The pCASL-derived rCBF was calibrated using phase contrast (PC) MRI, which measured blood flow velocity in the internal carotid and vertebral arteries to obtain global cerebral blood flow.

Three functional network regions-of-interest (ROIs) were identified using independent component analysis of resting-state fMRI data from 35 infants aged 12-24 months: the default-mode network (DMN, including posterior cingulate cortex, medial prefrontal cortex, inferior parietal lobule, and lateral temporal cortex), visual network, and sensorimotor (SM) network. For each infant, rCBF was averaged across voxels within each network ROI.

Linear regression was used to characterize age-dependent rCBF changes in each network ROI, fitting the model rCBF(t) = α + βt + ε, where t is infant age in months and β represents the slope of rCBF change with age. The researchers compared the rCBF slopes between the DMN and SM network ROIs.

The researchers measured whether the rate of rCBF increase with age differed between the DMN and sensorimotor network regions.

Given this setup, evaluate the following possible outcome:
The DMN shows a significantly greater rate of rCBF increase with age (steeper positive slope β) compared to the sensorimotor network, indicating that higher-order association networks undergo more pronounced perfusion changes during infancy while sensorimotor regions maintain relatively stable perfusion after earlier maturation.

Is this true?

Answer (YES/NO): YES